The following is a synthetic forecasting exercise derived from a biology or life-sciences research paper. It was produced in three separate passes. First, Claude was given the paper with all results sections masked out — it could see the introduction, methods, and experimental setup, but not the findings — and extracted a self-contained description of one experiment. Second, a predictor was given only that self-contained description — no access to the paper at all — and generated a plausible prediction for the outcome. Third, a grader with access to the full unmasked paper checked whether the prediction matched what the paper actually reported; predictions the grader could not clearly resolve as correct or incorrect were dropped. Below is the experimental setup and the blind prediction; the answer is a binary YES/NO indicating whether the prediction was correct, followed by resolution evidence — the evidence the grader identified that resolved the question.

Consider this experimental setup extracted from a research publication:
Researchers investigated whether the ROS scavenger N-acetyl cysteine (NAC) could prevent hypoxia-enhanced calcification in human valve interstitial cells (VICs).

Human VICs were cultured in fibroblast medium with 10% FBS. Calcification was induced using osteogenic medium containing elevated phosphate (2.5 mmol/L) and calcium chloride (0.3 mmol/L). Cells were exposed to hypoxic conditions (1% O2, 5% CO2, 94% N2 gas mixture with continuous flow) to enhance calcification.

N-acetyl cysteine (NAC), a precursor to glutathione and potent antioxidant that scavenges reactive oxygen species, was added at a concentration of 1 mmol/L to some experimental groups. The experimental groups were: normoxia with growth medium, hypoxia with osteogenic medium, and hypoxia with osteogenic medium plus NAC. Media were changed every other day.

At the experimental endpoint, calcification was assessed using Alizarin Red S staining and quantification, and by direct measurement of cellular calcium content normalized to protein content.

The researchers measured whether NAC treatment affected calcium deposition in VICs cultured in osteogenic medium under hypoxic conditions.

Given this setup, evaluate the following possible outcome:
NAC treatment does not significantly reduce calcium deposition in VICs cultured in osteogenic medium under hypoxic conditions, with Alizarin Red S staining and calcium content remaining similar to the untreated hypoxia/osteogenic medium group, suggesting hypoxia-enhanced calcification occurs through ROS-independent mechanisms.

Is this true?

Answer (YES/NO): NO